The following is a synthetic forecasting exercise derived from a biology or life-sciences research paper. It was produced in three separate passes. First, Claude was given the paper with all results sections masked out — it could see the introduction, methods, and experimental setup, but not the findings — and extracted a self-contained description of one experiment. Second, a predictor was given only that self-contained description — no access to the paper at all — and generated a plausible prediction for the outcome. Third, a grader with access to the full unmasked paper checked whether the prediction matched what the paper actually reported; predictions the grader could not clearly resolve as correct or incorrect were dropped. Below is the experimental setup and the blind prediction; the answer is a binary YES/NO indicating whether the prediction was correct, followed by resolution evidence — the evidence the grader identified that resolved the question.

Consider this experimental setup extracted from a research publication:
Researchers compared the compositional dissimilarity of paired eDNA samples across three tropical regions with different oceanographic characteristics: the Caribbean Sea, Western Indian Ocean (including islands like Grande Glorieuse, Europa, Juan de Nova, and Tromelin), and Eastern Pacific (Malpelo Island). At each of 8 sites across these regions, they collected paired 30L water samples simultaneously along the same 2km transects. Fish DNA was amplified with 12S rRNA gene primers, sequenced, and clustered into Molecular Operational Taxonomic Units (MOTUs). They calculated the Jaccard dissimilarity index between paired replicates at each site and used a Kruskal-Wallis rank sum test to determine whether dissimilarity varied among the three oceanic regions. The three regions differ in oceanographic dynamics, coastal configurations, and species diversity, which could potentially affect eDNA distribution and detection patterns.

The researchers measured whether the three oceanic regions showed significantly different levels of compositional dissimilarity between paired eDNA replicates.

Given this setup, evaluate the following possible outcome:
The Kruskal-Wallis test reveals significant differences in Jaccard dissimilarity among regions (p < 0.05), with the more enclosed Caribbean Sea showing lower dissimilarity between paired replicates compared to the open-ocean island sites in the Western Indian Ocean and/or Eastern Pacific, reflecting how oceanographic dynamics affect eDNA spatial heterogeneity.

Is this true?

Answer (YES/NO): NO